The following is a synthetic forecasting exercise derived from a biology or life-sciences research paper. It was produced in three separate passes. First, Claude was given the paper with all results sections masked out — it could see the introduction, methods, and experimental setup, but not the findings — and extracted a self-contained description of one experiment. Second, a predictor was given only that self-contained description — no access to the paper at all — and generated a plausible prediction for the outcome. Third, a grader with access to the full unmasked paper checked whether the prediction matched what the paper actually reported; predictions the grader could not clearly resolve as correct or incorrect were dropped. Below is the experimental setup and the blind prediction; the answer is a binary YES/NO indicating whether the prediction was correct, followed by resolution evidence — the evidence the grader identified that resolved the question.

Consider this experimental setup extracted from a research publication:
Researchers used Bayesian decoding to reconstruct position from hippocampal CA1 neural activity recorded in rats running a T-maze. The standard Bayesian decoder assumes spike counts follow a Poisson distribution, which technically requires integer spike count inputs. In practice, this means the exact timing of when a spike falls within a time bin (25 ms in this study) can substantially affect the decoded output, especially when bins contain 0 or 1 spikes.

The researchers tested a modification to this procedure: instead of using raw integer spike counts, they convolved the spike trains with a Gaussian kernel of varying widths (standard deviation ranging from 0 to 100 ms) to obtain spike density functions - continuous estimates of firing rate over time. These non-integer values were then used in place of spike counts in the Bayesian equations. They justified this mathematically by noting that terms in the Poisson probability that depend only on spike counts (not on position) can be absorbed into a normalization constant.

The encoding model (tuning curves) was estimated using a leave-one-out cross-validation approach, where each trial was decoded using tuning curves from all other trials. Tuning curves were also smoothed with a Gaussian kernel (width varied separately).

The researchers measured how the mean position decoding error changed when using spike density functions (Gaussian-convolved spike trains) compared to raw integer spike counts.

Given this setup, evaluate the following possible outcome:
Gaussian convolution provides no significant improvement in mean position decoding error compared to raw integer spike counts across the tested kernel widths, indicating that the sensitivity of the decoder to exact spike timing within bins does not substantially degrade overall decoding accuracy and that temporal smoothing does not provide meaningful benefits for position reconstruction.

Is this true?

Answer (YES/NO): NO